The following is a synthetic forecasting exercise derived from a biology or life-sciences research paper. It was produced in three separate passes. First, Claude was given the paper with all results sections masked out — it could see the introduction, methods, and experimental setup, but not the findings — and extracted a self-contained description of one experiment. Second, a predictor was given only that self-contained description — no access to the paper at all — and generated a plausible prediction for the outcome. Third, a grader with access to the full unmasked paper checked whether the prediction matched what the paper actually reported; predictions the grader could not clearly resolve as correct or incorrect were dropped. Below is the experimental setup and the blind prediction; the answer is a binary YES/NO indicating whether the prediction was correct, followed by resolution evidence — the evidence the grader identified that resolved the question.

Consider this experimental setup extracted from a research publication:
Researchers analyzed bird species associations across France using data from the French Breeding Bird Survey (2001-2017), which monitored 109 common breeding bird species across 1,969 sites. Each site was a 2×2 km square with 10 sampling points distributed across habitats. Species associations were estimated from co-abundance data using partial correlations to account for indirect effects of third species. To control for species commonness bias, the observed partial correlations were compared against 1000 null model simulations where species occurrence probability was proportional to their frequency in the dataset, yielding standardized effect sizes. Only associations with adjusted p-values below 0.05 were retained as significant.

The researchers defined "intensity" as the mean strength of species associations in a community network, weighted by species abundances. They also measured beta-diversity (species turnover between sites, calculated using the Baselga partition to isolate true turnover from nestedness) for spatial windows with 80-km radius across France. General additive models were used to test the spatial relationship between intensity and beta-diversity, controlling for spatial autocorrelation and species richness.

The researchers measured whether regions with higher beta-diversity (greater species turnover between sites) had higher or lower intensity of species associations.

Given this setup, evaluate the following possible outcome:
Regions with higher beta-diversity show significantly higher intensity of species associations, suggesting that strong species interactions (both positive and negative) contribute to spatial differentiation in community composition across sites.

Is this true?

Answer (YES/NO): YES